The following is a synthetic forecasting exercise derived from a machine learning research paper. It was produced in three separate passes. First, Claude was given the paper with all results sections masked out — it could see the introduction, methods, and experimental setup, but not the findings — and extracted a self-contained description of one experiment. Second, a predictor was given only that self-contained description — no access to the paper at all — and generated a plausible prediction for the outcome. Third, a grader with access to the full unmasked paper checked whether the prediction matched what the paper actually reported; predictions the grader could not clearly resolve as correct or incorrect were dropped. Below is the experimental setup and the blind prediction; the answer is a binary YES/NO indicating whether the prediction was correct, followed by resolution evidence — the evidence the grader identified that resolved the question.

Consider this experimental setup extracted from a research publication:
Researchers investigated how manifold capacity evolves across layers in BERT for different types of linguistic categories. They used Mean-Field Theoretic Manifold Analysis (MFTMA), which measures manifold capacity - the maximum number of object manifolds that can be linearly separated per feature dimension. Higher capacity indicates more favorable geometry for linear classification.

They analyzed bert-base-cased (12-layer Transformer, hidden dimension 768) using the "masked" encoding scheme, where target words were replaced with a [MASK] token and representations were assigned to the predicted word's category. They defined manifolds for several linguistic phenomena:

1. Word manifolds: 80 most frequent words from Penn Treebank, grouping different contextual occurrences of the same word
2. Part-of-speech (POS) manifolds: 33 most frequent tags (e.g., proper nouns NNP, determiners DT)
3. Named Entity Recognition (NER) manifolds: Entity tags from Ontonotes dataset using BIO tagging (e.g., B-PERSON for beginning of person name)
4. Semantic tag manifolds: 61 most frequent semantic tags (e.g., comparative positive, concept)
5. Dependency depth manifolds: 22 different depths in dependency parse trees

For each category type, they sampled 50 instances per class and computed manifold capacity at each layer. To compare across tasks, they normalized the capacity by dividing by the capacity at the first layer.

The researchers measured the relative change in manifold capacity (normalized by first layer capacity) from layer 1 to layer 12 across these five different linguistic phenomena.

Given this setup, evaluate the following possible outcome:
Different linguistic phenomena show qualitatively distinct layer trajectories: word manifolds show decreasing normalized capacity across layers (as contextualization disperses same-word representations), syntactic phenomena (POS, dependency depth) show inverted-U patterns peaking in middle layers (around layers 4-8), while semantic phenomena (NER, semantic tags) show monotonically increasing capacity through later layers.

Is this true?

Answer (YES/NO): NO